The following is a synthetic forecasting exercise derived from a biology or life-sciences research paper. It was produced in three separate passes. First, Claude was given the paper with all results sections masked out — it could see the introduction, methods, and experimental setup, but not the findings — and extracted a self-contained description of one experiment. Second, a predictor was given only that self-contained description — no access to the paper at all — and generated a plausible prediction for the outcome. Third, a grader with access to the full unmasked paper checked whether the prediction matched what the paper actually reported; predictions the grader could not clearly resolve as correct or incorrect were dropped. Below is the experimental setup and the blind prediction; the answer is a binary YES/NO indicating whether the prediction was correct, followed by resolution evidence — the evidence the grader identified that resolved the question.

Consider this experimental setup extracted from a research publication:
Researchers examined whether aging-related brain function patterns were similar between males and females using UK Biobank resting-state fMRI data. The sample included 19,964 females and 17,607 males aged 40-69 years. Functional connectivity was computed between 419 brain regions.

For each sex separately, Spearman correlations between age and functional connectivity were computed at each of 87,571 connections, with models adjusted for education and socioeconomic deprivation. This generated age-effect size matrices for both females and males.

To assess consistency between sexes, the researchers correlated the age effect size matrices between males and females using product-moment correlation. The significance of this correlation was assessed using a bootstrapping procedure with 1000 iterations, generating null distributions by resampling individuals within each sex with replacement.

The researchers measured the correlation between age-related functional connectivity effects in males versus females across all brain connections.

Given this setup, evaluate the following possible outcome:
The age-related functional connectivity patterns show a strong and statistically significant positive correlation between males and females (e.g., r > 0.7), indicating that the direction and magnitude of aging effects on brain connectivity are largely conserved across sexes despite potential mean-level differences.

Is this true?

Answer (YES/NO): YES